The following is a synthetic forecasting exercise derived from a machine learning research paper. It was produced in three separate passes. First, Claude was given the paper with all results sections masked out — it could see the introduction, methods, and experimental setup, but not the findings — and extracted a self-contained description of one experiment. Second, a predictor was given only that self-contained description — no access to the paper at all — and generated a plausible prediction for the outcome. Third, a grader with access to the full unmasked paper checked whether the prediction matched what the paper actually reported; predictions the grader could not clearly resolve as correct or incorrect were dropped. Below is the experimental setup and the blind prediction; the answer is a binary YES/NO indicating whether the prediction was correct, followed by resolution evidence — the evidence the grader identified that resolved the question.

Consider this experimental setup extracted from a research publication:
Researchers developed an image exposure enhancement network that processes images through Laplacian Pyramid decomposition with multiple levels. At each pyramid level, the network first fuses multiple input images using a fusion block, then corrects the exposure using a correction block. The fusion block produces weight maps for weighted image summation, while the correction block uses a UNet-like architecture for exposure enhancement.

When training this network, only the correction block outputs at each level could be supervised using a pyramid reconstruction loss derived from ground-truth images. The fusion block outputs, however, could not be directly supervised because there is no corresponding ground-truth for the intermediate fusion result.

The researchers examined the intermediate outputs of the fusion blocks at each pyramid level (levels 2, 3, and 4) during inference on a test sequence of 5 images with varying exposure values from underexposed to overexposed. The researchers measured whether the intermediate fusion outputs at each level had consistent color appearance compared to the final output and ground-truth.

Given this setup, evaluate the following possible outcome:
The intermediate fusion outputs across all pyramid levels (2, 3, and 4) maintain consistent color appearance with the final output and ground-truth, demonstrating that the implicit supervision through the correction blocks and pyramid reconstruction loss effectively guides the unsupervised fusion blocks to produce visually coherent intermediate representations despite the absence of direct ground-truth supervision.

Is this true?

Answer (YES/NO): NO